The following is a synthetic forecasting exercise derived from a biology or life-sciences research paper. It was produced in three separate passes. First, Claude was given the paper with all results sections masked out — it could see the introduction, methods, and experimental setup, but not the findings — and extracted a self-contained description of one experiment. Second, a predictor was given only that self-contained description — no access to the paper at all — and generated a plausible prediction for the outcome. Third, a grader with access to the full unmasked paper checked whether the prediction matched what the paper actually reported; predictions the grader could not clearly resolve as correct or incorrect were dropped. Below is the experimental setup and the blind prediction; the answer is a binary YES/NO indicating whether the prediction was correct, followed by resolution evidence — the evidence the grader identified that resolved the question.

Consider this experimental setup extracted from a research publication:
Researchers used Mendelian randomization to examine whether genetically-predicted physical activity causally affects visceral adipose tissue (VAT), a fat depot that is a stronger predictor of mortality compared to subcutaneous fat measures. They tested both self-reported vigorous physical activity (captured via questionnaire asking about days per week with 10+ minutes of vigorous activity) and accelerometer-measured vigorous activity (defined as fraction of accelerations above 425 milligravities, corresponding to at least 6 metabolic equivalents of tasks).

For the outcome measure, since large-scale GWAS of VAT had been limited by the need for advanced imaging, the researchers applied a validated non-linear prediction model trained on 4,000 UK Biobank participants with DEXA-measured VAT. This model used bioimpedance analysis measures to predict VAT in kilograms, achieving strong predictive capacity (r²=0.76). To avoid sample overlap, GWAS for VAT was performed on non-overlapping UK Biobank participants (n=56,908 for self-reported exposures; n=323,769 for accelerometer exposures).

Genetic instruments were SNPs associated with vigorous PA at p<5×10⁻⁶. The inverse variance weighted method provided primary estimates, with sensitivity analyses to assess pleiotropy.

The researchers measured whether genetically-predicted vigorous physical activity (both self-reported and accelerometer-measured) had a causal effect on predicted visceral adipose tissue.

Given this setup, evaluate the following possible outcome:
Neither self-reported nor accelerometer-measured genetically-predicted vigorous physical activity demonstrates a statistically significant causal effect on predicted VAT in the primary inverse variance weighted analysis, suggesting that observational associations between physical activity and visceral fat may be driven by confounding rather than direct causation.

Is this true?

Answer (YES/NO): NO